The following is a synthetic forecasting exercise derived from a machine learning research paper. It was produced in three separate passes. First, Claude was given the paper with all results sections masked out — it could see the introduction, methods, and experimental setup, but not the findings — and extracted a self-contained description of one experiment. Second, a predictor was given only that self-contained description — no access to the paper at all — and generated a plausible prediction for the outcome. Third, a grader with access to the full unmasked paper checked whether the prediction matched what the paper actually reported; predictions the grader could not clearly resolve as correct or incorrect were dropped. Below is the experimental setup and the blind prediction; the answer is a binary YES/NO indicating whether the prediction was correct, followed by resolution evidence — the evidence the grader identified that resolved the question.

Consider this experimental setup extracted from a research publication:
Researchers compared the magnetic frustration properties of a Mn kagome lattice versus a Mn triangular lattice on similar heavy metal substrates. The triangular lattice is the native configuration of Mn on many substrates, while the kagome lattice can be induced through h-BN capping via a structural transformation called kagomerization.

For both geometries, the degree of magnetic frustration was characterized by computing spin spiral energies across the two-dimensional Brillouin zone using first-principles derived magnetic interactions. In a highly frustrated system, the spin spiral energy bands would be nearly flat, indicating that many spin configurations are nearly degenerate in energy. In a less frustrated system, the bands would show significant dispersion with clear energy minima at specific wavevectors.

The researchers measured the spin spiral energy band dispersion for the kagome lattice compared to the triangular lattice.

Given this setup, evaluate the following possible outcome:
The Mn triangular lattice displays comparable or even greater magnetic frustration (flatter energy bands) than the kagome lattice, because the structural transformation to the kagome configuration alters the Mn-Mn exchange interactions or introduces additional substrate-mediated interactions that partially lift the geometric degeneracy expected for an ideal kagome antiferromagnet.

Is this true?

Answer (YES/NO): NO